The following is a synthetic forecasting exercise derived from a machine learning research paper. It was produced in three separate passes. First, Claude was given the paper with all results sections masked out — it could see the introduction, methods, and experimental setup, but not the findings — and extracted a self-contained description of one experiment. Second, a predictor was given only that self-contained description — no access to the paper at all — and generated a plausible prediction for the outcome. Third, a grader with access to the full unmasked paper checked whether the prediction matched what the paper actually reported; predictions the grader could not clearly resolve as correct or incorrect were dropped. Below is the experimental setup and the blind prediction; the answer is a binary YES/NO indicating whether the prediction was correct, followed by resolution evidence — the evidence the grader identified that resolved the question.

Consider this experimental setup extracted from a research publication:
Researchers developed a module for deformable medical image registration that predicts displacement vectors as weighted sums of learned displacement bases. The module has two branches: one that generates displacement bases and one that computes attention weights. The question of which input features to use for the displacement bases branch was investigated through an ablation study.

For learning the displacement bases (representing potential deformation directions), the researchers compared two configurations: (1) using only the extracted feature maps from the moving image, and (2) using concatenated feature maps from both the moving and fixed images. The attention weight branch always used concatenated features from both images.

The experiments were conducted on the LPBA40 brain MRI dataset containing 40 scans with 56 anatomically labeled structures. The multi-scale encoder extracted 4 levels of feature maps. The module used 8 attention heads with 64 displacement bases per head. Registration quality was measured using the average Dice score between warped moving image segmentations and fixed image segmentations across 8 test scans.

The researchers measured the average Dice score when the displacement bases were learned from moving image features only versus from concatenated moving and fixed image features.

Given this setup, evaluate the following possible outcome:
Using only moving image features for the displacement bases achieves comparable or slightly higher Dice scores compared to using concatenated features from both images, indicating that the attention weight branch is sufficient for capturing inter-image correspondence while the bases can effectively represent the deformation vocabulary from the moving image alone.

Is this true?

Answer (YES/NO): YES